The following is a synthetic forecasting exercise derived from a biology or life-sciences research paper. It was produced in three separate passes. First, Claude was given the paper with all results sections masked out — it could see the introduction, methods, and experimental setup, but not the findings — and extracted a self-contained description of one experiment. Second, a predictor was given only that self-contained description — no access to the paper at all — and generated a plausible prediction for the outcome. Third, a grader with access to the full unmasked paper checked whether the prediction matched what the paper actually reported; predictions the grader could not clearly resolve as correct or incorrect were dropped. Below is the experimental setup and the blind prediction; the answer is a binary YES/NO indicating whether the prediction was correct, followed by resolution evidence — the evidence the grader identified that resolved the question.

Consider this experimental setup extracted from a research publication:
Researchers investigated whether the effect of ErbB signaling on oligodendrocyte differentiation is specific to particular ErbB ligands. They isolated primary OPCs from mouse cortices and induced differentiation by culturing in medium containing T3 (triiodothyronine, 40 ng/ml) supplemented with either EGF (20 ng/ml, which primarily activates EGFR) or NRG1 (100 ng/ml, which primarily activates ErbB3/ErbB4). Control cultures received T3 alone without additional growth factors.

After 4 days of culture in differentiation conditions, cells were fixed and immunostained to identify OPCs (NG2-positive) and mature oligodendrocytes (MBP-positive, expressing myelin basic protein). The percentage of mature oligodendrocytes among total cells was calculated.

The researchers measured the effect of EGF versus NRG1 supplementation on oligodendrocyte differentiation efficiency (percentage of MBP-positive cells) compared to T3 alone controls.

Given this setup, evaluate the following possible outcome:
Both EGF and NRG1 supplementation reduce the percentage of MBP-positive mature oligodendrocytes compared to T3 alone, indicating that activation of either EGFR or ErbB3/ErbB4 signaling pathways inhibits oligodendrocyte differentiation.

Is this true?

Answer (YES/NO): NO